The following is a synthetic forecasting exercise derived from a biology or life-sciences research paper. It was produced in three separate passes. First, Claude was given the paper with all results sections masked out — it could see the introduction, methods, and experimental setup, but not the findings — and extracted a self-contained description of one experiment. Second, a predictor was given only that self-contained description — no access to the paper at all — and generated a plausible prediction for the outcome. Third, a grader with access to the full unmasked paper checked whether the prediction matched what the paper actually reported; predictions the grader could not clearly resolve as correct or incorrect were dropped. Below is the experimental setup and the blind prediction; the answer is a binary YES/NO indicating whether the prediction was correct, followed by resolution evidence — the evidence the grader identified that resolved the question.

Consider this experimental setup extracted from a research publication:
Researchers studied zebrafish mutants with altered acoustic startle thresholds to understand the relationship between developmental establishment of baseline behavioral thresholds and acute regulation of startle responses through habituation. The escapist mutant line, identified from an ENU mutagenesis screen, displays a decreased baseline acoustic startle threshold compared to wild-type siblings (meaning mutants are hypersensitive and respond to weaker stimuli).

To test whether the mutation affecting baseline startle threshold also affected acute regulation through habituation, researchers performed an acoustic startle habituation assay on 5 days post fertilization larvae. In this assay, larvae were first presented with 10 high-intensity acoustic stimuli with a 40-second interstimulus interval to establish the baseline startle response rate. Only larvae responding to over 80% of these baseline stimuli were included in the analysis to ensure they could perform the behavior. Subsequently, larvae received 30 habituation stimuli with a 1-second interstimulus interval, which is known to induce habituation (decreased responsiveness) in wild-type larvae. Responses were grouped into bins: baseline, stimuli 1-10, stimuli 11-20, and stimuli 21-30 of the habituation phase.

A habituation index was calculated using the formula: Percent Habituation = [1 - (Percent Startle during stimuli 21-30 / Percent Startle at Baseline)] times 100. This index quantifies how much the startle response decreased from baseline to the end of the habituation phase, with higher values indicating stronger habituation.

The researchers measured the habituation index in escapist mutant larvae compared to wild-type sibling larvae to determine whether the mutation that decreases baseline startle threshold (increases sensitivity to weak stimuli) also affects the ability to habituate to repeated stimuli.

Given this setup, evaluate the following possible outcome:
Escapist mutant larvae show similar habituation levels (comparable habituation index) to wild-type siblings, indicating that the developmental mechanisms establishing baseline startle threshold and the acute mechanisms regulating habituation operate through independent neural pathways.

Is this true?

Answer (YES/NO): YES